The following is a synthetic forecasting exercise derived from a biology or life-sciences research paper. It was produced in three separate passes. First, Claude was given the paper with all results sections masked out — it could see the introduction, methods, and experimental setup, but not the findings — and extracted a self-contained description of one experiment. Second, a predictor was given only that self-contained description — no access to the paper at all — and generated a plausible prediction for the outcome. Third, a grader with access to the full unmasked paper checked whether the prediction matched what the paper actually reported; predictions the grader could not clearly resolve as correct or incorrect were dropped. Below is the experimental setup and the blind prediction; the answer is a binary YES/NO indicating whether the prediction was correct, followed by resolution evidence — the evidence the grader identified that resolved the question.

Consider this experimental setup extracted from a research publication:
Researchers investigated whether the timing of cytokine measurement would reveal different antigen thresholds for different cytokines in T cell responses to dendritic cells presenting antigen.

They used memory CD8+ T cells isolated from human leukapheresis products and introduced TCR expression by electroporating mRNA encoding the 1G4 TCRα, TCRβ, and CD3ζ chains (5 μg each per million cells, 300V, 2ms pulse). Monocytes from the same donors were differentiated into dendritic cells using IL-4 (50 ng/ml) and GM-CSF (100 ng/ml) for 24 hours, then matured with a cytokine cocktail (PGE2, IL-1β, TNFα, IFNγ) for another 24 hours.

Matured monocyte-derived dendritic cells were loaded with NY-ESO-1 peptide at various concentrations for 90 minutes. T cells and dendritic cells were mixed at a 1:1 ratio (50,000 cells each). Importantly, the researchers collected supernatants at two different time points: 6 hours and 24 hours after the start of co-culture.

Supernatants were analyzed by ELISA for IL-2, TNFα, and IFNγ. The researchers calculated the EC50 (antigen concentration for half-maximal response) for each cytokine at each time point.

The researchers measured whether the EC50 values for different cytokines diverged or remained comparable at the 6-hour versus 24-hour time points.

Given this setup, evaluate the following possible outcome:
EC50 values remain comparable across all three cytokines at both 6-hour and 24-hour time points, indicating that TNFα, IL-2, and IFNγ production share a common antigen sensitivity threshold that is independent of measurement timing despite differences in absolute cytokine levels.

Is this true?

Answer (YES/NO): YES